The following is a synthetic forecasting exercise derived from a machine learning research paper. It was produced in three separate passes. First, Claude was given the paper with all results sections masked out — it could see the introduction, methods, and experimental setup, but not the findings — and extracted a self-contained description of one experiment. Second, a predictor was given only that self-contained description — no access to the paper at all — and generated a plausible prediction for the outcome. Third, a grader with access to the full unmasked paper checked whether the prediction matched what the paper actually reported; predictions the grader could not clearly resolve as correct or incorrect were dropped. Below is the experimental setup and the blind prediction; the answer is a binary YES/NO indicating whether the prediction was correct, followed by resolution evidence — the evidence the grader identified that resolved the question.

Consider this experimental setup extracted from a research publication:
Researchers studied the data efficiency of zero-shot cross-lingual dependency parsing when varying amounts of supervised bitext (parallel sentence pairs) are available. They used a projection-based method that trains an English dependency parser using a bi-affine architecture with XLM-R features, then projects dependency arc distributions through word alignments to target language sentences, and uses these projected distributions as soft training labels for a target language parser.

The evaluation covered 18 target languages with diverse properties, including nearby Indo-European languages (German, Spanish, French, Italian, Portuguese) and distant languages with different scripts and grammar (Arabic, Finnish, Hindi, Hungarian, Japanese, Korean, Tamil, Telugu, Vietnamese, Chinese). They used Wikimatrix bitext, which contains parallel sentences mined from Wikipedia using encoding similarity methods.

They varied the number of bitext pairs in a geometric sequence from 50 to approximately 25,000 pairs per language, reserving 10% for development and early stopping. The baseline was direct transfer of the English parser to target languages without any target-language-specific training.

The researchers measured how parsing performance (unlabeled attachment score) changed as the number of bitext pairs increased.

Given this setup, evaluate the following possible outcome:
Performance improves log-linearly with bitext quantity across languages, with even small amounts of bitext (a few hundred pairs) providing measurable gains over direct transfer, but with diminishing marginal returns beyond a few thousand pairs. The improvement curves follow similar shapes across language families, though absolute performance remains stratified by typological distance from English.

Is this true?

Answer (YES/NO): NO